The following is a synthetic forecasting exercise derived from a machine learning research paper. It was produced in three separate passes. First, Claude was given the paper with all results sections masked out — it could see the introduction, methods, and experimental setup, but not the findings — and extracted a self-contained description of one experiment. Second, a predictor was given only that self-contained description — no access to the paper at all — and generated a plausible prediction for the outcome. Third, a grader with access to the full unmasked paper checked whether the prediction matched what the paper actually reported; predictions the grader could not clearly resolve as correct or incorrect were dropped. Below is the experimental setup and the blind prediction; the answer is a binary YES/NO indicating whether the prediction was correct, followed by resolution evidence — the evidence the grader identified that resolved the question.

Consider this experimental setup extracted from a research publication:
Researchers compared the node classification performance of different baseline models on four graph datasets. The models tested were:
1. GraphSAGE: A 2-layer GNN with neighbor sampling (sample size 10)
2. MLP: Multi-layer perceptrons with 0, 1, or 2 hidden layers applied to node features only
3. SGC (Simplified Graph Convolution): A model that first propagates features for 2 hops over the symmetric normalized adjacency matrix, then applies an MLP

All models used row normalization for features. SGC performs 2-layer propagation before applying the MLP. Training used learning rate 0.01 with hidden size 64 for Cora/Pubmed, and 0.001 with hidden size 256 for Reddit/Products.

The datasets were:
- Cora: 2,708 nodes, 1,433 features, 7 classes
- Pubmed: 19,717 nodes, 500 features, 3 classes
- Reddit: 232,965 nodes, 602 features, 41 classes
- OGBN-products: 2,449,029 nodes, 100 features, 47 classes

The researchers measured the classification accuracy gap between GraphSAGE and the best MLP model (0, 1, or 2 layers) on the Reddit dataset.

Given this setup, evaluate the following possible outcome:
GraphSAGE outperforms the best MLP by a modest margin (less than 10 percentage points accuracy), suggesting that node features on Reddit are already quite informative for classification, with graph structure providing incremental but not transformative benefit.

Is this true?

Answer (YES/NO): NO